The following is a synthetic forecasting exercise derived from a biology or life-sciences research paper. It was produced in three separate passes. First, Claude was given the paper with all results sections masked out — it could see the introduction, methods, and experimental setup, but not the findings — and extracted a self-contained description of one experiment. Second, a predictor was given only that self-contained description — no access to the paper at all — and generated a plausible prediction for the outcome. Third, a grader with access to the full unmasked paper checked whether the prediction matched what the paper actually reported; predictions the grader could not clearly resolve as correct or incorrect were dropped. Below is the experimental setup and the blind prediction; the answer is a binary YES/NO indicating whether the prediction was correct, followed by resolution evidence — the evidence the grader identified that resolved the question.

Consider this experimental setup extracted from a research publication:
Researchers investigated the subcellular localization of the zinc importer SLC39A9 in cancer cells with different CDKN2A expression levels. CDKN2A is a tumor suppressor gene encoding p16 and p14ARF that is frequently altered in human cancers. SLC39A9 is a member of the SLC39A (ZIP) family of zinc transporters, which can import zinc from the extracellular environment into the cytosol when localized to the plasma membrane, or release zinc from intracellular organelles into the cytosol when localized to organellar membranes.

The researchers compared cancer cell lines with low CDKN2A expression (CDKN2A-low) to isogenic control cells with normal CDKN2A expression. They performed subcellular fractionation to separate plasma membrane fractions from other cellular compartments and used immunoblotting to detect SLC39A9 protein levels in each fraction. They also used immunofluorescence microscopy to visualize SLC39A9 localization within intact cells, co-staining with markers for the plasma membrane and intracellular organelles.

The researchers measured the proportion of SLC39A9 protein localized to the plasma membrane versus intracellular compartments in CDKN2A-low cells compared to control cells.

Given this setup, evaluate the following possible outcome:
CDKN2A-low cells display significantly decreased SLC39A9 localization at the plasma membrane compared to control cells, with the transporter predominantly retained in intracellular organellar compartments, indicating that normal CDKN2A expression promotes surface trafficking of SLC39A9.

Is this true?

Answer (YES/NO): NO